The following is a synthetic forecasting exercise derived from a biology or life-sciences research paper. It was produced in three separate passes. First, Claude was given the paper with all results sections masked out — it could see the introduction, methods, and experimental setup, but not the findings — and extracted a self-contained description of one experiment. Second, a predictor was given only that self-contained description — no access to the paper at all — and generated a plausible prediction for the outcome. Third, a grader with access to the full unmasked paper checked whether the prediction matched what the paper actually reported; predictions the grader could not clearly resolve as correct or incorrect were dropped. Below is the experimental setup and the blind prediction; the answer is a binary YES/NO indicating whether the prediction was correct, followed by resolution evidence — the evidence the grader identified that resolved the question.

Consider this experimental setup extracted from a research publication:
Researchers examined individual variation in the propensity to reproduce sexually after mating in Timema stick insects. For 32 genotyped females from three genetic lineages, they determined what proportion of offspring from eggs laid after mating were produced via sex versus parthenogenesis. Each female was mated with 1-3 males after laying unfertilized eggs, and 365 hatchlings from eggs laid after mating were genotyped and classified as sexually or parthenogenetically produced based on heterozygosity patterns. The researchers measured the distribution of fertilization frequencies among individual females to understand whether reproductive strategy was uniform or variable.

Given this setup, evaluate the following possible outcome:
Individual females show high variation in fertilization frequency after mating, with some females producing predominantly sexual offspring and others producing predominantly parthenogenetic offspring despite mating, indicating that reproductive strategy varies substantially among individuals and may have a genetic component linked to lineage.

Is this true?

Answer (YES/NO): YES